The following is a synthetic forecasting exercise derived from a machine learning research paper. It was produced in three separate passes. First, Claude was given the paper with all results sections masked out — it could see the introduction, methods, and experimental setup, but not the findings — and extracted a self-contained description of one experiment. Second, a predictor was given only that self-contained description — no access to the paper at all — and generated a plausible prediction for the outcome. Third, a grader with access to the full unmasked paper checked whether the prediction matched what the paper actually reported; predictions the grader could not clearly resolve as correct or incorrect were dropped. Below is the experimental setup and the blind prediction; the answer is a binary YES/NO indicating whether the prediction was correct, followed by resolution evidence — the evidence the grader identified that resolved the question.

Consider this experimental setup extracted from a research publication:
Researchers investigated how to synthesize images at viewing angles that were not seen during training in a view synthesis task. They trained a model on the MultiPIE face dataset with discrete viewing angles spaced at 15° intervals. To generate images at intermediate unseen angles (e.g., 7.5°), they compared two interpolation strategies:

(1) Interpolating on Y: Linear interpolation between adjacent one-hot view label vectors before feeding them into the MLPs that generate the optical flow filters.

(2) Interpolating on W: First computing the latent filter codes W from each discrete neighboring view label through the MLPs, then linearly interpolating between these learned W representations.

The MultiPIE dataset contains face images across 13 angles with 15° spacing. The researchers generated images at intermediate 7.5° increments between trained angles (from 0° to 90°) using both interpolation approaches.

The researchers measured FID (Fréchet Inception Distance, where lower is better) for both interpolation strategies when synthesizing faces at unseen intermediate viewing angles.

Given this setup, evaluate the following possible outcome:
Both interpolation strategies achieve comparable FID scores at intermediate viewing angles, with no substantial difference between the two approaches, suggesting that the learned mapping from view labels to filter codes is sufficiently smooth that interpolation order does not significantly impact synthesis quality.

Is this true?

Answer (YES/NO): NO